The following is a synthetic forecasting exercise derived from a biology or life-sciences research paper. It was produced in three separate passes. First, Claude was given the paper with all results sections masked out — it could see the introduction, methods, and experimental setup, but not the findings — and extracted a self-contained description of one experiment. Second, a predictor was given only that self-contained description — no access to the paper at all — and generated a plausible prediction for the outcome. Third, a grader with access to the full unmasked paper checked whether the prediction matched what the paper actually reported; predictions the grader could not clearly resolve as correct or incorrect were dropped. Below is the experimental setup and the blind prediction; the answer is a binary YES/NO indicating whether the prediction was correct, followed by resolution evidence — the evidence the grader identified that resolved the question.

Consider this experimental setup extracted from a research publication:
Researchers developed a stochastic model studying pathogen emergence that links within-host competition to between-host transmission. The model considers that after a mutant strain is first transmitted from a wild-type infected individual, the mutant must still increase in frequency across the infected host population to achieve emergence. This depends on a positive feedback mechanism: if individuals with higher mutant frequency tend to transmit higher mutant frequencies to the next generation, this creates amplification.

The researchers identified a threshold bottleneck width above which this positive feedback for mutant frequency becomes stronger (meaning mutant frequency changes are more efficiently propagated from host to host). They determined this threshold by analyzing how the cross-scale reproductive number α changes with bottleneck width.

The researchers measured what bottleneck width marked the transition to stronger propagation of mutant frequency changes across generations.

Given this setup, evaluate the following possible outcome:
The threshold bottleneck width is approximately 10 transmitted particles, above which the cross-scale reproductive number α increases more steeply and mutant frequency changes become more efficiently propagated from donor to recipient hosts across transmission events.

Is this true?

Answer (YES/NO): NO